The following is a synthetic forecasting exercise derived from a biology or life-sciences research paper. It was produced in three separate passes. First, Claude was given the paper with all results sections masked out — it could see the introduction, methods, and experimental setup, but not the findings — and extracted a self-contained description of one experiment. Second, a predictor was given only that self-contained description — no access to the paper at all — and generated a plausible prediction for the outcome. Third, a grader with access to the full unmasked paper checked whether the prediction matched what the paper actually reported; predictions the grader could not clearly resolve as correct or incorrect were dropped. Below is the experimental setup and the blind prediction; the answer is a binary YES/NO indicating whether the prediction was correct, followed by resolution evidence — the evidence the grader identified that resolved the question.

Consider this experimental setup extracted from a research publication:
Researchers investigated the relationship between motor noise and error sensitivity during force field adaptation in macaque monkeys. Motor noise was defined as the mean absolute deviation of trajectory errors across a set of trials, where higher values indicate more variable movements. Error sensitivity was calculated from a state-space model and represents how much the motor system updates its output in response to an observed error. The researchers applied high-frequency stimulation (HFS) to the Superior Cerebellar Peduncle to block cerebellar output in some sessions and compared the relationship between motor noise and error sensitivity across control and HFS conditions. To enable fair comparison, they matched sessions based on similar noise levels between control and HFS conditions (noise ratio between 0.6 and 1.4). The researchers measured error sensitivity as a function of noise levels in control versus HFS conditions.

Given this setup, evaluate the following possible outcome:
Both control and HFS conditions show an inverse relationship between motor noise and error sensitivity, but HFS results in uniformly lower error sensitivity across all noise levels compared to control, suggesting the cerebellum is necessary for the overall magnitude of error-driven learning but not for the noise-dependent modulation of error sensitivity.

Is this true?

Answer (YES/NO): NO